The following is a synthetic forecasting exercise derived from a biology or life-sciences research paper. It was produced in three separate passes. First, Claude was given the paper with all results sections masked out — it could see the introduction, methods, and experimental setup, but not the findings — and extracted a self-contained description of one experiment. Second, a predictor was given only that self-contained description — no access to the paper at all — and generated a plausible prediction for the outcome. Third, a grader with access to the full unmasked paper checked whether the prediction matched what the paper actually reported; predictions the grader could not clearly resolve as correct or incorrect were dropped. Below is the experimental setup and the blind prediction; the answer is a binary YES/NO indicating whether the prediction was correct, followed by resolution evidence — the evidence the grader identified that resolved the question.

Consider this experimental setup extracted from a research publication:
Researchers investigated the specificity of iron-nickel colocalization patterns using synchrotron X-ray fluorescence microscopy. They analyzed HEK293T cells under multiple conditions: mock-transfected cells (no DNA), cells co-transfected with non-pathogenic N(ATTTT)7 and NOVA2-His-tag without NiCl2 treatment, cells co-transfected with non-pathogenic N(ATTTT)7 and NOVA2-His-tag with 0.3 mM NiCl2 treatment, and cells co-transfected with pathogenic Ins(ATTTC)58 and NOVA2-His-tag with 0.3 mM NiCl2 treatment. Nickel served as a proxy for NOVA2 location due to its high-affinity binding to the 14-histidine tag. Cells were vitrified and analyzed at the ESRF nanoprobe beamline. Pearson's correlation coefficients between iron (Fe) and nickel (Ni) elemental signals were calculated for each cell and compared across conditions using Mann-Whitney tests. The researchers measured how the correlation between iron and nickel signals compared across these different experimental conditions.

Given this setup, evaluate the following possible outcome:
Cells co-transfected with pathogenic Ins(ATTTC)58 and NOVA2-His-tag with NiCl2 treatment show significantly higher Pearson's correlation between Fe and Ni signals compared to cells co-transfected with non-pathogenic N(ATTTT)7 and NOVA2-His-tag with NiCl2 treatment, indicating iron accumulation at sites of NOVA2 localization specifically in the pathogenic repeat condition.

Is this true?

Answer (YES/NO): YES